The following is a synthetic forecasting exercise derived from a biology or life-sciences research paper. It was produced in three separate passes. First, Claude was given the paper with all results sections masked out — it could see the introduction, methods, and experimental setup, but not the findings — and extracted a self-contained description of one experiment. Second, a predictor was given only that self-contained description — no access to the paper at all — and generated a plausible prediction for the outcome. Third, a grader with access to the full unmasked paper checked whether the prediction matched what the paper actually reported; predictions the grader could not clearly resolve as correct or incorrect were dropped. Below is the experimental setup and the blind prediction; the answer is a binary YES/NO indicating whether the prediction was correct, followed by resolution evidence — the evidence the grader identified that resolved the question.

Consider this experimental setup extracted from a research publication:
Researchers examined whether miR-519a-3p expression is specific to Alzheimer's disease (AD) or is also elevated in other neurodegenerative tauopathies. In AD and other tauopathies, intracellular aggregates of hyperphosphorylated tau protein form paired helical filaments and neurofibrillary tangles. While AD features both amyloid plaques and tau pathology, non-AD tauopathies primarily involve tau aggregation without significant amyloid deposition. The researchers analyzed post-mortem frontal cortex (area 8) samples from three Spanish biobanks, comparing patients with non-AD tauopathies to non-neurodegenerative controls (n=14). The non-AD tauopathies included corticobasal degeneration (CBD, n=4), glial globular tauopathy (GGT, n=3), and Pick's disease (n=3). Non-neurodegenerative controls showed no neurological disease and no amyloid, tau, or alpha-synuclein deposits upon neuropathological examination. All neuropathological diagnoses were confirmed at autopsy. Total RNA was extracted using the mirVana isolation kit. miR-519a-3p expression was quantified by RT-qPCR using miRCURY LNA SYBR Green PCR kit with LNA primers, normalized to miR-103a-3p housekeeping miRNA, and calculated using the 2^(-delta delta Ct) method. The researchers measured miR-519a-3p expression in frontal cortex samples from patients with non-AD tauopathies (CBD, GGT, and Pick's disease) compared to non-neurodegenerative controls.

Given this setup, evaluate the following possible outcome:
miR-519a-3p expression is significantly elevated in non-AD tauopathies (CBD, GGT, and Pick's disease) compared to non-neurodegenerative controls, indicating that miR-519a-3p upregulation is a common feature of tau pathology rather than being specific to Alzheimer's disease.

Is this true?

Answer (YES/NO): NO